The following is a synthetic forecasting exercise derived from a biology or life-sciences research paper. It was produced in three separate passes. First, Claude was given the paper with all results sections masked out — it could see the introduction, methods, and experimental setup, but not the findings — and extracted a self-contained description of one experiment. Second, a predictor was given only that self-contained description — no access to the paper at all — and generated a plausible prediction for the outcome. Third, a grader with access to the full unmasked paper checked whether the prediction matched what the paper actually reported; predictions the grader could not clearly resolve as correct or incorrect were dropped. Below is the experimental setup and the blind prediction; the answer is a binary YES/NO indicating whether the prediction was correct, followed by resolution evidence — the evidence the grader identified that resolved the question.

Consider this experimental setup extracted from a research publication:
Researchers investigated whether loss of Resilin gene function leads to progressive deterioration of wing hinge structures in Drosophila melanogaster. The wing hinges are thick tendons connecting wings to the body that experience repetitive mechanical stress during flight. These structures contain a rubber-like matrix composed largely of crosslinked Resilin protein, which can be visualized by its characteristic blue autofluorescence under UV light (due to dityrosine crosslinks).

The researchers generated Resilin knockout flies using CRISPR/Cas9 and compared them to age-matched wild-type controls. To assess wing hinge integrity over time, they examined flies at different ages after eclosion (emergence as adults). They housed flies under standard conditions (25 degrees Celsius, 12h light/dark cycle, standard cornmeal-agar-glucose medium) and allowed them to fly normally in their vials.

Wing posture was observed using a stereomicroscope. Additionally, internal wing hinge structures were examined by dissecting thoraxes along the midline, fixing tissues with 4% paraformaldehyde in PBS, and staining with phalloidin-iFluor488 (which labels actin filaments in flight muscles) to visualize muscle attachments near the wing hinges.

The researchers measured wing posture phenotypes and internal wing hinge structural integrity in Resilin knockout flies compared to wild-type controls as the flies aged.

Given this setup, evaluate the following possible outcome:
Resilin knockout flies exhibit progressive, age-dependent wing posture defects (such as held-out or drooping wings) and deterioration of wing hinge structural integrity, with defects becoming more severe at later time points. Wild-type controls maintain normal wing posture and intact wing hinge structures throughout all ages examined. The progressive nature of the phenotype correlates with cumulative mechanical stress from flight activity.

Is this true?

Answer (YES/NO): YES